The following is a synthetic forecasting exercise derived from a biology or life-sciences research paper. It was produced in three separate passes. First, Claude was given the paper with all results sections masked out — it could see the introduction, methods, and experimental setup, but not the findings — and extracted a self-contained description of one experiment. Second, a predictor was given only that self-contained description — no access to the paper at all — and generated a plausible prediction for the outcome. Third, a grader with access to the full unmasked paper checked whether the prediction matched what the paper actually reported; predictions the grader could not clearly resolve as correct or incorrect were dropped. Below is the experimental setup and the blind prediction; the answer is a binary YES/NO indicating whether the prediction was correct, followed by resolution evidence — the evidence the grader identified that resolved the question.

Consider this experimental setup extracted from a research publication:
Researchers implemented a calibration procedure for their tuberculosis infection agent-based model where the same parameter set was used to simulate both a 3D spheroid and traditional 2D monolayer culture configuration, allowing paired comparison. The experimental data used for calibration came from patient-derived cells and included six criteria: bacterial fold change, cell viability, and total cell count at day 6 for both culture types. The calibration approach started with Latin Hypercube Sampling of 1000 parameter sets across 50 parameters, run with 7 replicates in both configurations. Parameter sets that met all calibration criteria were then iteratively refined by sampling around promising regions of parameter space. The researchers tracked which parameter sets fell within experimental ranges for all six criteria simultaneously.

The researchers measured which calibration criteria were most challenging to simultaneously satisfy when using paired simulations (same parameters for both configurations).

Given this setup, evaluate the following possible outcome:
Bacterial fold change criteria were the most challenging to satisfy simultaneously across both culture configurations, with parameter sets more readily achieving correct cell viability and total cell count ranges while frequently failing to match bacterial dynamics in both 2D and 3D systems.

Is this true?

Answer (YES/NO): NO